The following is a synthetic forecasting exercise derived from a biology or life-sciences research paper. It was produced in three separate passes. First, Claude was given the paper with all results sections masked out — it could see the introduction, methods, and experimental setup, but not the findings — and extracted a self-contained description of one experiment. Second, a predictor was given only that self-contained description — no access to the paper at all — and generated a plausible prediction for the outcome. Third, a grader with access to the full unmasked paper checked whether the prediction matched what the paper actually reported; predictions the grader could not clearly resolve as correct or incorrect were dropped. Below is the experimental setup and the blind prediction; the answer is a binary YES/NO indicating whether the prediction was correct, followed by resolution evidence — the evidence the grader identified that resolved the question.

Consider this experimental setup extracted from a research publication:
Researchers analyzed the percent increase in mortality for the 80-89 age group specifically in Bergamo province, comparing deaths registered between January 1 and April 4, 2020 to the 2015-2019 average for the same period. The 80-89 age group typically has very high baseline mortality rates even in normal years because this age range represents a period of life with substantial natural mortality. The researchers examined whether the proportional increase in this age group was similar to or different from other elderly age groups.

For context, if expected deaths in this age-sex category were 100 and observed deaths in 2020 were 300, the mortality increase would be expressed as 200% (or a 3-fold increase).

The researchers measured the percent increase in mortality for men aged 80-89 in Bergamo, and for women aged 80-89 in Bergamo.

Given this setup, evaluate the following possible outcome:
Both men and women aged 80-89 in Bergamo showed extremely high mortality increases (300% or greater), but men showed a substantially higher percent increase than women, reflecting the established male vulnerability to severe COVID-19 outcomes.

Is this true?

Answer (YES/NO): NO